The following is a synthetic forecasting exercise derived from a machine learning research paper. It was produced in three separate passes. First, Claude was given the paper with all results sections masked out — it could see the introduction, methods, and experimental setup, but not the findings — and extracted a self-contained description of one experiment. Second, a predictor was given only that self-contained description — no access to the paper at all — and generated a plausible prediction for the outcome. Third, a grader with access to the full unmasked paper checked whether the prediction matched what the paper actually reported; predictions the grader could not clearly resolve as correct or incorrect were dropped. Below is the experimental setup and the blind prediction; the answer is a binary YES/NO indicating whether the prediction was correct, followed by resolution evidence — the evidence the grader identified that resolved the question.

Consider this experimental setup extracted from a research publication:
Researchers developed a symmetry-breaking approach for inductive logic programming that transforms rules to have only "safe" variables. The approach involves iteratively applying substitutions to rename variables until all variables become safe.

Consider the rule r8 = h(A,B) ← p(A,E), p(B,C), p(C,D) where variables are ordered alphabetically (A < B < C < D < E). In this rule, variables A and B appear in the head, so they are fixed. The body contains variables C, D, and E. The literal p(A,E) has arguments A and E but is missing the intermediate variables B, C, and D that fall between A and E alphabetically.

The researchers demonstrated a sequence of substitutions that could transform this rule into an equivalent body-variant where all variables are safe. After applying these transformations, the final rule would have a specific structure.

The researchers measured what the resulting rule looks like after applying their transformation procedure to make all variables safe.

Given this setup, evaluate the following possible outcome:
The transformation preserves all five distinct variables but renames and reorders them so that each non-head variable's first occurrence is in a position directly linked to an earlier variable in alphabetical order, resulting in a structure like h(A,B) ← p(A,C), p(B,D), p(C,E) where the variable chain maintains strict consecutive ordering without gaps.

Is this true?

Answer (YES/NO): YES